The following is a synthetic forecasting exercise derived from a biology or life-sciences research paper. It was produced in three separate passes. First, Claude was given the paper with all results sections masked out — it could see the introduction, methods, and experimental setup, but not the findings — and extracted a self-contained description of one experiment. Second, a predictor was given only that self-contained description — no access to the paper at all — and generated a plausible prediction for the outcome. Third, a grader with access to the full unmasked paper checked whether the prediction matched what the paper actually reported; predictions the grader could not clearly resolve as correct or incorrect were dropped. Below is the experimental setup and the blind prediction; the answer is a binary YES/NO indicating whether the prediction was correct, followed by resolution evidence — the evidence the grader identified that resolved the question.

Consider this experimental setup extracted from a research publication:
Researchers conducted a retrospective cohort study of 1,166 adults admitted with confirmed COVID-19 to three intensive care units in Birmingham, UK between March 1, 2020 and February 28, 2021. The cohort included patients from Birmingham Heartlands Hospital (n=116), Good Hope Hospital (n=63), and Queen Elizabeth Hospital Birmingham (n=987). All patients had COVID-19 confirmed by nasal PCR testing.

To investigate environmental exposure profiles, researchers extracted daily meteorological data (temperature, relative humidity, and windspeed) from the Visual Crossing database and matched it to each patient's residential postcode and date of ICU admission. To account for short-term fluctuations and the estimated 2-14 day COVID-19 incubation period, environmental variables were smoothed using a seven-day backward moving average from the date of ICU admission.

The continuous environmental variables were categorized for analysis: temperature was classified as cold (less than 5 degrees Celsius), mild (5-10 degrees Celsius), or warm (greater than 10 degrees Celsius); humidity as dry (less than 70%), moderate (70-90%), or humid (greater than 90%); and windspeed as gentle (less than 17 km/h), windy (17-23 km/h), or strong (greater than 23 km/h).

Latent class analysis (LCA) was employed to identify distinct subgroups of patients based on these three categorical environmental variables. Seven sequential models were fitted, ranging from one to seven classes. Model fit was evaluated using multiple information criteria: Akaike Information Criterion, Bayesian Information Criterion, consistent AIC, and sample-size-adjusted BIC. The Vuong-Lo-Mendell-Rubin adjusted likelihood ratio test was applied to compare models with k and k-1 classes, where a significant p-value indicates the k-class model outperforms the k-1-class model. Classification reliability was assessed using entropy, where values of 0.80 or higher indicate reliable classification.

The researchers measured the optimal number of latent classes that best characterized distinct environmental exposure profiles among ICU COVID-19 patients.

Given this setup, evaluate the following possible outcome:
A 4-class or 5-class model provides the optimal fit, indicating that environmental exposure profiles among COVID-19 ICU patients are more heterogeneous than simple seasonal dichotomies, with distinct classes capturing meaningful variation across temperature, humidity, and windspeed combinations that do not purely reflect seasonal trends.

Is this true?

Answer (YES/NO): YES